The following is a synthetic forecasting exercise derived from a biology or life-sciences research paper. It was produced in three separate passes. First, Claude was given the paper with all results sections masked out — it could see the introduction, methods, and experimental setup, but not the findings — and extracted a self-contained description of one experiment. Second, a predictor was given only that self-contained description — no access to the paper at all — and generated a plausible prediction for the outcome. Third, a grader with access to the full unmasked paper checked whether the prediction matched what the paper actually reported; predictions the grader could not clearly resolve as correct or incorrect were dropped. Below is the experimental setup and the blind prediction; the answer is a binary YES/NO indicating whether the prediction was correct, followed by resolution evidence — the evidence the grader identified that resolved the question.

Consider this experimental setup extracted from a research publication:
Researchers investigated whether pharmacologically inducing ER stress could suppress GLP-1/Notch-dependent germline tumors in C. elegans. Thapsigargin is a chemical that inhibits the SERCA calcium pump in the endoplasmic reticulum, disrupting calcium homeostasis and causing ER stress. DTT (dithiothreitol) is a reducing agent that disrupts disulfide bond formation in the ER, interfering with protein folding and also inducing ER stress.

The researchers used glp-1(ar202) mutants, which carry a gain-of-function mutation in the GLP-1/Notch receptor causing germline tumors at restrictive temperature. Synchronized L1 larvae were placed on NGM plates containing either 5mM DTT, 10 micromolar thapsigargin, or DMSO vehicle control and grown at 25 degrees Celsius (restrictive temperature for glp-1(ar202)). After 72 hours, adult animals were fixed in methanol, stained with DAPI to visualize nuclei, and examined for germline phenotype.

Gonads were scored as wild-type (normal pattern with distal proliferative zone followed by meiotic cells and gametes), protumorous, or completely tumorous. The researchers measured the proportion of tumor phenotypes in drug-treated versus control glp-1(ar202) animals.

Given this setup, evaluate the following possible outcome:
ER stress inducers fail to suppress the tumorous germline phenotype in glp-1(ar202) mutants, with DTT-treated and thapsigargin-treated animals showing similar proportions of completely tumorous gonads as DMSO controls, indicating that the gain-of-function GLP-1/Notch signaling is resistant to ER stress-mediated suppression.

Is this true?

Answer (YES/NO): NO